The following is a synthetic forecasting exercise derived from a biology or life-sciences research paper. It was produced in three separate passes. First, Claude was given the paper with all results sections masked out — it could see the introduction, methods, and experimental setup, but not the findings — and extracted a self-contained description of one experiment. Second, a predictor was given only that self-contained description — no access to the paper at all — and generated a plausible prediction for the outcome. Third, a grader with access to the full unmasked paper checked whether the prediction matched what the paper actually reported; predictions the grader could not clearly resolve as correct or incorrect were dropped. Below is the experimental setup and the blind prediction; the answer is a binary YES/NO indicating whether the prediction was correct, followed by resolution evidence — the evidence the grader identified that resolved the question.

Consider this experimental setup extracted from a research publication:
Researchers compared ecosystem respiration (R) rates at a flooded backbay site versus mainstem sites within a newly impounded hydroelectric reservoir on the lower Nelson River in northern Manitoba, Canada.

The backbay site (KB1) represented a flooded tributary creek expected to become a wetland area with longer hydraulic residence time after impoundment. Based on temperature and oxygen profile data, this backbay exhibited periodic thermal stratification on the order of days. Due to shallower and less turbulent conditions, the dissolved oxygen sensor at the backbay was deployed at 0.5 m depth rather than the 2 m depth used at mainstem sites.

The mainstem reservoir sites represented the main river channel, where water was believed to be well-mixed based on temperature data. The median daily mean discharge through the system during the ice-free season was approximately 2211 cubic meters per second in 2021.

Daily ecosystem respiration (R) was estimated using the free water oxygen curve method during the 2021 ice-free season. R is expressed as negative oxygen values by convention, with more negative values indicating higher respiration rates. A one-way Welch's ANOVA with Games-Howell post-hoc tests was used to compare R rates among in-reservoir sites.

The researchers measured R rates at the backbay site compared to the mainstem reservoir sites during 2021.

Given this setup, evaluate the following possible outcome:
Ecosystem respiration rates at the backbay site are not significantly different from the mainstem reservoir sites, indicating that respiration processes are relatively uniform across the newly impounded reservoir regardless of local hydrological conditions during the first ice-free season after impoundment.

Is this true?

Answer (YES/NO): NO